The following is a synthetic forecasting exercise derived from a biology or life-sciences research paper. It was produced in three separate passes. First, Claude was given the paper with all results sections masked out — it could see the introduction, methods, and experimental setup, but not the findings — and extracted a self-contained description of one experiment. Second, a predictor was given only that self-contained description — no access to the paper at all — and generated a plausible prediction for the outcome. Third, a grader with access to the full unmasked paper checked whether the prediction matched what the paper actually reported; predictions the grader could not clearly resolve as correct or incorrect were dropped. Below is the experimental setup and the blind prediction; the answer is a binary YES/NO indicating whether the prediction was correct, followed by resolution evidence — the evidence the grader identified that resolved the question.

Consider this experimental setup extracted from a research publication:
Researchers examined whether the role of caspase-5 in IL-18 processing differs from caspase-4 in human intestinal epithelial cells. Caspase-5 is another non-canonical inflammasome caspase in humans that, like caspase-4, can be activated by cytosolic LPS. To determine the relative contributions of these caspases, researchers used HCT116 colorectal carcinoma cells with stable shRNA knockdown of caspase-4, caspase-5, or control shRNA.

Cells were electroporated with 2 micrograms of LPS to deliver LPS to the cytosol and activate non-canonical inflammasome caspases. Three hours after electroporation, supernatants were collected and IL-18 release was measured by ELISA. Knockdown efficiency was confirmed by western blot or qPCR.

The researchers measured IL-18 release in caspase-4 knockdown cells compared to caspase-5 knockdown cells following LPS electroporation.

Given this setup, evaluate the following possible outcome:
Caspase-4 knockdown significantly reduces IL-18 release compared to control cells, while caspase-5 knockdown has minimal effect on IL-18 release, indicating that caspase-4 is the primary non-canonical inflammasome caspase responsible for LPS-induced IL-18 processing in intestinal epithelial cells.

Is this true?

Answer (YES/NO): YES